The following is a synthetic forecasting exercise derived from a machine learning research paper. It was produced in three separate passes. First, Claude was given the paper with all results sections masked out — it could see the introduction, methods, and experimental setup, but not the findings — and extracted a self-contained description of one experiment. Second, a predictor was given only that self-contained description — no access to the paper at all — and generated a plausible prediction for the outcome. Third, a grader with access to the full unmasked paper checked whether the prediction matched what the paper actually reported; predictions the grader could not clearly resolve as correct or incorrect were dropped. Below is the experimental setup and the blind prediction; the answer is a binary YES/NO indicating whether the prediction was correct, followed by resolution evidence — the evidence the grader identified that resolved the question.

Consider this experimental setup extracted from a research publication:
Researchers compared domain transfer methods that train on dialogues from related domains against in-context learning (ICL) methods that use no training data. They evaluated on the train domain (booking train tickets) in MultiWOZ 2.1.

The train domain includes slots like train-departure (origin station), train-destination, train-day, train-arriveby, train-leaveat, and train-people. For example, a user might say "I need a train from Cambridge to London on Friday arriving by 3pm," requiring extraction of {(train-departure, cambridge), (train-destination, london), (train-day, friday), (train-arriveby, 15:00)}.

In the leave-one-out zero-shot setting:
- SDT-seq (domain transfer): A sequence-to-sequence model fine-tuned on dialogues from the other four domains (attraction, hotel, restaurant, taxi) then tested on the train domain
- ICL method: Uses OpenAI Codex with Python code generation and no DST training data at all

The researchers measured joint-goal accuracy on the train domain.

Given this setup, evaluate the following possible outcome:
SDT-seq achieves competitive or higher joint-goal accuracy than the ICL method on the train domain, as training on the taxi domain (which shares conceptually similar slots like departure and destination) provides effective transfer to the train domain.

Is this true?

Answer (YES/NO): NO